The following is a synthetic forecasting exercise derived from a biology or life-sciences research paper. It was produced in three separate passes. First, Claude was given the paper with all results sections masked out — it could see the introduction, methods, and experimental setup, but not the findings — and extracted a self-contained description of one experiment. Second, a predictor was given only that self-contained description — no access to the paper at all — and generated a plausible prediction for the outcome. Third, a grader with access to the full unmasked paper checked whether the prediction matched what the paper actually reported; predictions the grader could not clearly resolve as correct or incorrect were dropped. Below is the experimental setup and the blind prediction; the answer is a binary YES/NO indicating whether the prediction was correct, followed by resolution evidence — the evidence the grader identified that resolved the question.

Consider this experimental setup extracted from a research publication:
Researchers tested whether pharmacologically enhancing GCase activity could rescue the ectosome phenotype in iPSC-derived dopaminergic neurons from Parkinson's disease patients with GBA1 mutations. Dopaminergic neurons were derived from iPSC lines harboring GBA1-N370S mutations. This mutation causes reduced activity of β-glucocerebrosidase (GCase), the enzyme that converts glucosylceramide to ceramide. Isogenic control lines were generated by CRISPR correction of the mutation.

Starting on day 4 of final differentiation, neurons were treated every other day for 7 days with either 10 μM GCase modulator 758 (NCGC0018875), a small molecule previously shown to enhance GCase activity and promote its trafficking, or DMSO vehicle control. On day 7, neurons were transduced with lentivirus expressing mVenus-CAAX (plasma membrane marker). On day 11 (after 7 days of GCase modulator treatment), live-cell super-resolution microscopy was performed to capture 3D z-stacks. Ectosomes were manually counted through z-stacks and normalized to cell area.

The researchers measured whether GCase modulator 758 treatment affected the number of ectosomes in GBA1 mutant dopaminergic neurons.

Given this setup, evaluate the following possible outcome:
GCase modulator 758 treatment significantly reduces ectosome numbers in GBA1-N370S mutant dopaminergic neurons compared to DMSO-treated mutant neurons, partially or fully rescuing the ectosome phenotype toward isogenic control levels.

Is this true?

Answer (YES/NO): YES